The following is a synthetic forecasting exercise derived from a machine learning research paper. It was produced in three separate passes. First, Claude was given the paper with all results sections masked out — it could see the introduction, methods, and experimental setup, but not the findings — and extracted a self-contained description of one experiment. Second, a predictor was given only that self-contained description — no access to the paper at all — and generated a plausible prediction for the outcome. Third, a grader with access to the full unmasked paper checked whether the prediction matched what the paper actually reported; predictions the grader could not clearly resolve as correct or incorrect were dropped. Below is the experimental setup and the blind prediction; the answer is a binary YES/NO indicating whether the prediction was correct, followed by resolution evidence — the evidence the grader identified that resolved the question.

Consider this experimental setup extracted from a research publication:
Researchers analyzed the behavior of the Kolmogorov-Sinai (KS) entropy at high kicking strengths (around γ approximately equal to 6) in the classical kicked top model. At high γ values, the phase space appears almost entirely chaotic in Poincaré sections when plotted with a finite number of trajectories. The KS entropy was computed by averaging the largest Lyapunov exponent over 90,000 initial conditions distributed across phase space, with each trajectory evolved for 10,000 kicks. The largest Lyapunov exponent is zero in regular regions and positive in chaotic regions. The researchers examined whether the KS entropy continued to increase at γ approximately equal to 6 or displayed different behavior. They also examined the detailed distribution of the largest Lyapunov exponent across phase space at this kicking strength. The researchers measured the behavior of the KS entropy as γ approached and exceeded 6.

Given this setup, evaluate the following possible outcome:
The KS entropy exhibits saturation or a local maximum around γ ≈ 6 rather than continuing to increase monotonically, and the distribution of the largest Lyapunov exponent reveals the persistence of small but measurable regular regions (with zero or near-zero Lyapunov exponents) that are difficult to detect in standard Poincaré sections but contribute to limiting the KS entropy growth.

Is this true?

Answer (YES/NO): YES